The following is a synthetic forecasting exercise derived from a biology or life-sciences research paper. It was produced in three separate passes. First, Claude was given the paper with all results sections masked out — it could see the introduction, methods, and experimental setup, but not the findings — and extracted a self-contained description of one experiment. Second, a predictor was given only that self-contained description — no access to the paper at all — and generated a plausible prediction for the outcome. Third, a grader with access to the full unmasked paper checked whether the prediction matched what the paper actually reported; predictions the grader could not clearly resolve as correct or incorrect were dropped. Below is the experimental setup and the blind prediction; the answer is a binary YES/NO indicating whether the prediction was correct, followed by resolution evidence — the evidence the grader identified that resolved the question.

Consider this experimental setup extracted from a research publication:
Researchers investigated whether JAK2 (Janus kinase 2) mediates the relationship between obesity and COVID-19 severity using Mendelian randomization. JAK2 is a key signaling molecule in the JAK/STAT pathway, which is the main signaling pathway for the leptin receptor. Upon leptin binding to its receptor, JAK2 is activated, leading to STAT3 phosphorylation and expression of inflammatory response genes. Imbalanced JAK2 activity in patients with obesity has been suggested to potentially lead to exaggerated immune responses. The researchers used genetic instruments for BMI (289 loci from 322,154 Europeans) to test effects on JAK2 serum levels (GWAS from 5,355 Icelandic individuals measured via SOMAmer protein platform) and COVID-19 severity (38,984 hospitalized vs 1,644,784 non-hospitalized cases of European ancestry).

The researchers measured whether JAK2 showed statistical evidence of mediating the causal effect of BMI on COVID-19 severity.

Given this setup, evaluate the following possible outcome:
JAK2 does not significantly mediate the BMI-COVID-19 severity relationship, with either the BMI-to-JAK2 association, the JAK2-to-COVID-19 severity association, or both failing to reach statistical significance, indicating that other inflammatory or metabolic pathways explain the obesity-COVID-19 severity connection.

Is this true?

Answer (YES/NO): YES